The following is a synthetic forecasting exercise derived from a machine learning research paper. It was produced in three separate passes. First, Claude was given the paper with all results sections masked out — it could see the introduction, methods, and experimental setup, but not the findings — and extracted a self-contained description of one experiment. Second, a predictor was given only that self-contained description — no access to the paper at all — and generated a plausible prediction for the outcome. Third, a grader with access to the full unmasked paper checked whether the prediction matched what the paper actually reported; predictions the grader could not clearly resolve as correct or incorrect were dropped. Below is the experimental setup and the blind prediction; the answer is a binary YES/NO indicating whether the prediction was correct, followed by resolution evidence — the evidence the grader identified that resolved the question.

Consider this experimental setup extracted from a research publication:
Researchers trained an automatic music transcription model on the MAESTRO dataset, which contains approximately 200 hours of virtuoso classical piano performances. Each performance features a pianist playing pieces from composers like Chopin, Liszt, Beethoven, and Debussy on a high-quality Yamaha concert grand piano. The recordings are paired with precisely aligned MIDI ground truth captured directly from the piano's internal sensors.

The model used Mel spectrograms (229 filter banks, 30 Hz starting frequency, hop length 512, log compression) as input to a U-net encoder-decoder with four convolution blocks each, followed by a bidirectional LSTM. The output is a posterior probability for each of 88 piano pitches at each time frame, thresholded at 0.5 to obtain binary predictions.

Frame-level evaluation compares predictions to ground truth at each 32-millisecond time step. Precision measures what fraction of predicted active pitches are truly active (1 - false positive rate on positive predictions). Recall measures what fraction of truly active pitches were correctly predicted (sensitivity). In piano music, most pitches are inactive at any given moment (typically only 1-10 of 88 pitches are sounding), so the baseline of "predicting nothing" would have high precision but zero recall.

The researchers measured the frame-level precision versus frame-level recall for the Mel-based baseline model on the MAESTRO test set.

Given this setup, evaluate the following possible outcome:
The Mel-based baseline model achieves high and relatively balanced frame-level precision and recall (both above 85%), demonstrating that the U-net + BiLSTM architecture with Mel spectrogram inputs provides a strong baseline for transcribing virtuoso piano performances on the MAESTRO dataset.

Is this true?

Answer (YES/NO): NO